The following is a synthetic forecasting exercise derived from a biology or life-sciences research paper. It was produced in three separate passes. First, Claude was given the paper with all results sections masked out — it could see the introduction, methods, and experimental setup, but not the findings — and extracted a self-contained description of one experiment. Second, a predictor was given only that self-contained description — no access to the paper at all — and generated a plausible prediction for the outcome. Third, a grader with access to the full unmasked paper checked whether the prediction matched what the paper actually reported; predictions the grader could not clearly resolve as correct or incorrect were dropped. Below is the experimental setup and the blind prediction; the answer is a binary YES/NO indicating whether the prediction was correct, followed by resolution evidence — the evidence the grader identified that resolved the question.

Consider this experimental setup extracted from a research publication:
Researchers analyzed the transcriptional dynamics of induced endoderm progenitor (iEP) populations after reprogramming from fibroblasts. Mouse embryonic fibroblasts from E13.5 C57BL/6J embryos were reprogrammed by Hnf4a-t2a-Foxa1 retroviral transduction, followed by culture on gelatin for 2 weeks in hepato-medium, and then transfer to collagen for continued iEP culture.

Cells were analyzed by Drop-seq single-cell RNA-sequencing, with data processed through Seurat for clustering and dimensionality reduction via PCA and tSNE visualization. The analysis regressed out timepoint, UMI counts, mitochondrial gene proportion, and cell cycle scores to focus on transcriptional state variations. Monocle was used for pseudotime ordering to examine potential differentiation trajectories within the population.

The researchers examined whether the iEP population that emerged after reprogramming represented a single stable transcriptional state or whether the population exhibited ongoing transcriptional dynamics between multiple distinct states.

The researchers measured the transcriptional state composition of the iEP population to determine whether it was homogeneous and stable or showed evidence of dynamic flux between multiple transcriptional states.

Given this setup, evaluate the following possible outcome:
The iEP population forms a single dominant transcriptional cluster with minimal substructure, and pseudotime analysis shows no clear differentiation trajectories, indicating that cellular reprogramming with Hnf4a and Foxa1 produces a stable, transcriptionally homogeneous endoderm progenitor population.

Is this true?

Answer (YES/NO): NO